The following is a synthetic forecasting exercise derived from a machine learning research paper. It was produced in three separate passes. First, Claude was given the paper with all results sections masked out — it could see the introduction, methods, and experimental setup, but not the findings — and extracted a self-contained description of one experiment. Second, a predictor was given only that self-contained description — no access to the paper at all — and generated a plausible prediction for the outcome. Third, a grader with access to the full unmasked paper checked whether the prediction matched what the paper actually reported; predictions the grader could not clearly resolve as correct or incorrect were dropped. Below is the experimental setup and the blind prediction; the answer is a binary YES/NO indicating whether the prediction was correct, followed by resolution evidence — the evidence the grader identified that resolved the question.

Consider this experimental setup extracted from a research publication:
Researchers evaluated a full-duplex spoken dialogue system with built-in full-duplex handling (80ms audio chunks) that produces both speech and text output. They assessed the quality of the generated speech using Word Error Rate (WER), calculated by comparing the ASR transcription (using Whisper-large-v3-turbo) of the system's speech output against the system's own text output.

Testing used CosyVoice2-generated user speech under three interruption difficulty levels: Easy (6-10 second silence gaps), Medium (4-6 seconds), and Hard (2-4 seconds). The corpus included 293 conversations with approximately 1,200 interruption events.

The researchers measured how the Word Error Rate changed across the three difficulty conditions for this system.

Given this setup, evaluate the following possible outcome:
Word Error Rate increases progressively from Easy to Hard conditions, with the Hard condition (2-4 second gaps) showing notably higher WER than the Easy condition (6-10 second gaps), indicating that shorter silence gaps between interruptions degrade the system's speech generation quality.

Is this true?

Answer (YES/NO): NO